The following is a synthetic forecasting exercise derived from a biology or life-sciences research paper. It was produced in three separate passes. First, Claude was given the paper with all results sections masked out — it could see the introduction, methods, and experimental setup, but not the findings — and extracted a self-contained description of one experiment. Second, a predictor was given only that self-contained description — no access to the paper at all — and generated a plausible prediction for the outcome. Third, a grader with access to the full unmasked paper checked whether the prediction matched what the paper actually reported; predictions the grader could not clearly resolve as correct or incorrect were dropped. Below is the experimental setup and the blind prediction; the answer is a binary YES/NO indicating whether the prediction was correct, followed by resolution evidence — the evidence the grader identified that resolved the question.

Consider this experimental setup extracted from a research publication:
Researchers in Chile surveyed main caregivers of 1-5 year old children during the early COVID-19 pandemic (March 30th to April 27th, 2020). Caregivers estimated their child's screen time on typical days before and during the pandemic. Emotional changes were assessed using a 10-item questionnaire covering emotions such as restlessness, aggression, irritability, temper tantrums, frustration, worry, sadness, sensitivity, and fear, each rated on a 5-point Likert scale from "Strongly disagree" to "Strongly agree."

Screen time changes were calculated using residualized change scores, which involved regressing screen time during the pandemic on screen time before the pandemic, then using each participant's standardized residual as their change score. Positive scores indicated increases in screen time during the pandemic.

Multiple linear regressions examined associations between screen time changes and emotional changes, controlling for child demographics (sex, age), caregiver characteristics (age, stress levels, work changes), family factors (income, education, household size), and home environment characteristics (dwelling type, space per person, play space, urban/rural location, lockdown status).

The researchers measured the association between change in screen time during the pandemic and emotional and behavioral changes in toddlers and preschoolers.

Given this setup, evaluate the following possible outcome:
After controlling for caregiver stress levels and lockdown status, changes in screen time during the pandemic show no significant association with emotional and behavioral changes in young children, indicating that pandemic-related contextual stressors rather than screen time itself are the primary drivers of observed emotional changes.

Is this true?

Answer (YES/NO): NO